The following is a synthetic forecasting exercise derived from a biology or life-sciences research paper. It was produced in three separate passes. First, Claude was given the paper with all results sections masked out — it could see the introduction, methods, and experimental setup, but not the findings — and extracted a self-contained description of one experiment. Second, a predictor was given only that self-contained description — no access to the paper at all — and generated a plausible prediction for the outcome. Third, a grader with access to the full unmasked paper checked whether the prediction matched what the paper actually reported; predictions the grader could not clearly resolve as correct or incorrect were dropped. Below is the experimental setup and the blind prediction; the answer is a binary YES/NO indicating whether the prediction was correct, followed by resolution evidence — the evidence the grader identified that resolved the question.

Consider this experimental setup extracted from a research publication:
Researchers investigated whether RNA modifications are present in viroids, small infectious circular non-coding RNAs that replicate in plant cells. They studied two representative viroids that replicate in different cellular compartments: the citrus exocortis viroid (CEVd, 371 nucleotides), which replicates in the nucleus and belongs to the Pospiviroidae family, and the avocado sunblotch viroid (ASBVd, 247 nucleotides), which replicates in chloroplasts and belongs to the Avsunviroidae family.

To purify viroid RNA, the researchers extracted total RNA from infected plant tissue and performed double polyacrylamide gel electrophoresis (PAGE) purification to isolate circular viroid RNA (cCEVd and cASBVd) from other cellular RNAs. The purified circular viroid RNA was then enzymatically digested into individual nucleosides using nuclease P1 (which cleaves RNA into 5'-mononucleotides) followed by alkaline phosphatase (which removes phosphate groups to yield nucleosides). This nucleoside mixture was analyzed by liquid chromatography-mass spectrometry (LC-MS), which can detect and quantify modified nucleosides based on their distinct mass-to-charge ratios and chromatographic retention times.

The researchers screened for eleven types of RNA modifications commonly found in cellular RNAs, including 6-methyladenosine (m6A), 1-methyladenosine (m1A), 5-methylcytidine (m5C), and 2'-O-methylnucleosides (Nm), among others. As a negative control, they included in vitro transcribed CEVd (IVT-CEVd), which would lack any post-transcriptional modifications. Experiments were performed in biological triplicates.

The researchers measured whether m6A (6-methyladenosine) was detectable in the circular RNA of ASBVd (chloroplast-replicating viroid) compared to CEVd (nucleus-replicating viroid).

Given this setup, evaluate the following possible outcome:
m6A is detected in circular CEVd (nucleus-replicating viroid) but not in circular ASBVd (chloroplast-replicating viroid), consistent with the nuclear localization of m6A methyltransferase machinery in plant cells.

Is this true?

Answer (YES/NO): YES